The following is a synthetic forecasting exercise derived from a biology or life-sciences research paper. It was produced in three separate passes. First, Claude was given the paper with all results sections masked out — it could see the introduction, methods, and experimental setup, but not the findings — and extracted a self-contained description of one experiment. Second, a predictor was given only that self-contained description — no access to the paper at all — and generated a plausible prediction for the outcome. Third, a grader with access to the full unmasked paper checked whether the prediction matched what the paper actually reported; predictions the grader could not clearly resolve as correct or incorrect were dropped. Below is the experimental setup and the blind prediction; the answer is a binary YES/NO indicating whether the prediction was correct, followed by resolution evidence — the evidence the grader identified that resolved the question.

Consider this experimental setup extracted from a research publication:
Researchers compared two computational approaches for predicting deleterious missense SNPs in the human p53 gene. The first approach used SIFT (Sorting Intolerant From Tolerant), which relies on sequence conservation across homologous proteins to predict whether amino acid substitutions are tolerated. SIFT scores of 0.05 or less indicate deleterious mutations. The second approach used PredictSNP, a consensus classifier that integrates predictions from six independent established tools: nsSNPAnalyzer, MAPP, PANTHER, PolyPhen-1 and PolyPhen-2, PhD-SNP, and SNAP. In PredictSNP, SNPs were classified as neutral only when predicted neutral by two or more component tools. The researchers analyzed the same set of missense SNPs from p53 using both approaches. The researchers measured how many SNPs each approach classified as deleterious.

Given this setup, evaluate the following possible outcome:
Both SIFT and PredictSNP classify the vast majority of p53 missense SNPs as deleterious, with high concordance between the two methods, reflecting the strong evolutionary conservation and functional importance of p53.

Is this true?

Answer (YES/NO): NO